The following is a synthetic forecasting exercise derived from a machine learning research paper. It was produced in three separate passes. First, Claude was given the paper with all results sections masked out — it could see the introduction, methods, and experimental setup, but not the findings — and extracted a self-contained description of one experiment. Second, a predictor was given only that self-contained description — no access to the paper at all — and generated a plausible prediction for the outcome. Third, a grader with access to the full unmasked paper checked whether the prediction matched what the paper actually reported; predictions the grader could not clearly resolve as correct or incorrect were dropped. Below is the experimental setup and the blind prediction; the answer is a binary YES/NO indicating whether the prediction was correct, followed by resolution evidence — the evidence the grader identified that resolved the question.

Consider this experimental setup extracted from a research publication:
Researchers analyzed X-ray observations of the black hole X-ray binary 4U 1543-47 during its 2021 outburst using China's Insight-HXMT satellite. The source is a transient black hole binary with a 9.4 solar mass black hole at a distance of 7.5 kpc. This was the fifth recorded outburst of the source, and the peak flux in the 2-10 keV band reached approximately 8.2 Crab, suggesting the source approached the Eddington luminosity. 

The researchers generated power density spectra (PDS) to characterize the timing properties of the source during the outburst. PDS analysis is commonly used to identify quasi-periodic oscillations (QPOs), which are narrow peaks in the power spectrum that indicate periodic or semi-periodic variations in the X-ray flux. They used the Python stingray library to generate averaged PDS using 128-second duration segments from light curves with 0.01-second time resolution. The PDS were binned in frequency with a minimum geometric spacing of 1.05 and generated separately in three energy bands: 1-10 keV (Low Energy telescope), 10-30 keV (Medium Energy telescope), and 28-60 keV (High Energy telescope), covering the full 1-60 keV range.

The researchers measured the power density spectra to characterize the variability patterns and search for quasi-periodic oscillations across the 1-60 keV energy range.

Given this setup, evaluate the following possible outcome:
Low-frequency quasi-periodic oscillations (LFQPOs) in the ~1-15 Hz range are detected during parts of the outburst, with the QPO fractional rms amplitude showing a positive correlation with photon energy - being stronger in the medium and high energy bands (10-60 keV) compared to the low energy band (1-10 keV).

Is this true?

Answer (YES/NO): NO